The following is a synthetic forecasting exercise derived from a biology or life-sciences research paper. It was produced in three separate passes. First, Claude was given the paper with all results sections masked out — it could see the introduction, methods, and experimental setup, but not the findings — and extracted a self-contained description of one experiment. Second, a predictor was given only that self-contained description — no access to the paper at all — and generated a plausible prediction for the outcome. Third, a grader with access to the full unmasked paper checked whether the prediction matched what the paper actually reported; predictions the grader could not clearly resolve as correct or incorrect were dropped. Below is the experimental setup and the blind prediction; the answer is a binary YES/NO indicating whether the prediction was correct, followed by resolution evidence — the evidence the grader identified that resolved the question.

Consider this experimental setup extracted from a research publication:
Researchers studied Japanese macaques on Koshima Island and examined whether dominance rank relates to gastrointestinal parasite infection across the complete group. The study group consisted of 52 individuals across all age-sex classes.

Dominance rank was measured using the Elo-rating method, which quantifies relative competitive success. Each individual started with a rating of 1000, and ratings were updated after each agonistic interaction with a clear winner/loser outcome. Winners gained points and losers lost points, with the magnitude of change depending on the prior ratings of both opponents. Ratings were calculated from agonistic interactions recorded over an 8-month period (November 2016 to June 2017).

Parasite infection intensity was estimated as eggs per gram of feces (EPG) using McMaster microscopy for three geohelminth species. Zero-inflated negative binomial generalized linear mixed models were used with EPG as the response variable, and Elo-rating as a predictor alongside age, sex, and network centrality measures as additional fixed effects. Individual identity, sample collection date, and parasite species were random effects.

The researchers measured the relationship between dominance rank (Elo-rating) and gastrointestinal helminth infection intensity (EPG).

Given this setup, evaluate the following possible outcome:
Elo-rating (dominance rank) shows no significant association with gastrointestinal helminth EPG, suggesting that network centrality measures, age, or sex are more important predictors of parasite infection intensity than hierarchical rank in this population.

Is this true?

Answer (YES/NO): YES